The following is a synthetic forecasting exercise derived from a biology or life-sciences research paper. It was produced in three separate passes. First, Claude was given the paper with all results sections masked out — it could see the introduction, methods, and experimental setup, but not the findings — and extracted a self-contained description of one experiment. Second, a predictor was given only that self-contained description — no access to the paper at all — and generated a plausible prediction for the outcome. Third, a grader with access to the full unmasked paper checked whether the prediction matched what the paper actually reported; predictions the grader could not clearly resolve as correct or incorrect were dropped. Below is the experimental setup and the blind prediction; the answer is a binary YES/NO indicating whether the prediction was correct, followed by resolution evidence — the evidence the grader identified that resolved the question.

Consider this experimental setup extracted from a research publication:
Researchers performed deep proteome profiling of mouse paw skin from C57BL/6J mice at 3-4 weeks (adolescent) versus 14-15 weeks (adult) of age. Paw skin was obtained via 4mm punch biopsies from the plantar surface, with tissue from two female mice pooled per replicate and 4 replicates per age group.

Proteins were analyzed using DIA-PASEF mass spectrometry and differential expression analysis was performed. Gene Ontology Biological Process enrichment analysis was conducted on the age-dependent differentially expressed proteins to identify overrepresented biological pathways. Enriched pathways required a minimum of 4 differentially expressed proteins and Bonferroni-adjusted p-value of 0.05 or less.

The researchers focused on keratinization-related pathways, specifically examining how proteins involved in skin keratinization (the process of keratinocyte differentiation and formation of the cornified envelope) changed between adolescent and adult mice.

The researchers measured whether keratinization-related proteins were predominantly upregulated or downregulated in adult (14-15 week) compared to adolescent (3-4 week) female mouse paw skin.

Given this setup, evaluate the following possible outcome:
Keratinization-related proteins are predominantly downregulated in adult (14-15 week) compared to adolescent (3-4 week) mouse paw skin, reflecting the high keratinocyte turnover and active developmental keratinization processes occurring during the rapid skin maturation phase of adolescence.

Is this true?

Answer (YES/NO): NO